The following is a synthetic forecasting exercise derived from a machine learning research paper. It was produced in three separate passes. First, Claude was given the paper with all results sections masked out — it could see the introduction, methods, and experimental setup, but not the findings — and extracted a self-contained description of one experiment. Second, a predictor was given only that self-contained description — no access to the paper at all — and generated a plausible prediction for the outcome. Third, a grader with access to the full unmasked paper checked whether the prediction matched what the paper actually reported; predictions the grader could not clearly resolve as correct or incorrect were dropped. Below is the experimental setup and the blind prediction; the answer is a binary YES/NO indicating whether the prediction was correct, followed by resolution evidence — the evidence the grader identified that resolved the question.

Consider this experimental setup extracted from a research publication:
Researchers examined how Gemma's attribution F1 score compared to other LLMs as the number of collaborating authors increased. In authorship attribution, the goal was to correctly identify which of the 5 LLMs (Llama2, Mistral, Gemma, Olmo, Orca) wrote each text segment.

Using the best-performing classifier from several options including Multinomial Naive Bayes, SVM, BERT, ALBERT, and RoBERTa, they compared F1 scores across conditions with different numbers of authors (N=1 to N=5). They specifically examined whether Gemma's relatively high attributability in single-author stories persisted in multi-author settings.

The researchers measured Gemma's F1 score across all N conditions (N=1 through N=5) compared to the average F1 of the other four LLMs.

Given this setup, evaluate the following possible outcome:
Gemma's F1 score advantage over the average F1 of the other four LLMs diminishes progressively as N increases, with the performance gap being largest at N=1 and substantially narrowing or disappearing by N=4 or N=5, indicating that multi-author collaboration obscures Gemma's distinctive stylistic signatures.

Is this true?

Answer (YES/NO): NO